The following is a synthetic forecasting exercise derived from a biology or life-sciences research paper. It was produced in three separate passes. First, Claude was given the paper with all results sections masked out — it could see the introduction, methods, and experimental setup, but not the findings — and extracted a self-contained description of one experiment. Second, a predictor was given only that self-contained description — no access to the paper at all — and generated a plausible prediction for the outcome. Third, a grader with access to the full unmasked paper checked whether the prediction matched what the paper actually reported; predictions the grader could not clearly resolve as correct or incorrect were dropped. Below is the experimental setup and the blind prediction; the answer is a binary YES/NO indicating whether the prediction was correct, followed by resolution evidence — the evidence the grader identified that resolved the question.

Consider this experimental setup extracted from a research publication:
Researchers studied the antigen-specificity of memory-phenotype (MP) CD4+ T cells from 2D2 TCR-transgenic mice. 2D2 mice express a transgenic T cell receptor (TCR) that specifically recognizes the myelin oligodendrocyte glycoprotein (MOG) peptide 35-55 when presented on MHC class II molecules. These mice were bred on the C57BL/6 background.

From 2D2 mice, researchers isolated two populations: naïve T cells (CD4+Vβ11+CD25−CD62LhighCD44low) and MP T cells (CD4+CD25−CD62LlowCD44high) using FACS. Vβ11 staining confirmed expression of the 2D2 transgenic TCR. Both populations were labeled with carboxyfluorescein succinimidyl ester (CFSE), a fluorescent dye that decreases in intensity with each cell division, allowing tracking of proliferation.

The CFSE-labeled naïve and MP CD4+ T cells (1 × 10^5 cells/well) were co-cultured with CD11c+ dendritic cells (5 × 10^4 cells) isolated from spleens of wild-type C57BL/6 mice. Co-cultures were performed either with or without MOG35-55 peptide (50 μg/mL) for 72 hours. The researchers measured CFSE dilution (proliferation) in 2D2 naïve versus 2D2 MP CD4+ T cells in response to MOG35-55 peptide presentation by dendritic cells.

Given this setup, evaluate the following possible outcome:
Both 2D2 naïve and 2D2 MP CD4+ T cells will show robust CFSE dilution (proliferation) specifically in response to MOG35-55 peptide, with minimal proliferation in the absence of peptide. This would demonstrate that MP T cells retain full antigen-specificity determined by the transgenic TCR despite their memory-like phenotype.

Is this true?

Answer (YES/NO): NO